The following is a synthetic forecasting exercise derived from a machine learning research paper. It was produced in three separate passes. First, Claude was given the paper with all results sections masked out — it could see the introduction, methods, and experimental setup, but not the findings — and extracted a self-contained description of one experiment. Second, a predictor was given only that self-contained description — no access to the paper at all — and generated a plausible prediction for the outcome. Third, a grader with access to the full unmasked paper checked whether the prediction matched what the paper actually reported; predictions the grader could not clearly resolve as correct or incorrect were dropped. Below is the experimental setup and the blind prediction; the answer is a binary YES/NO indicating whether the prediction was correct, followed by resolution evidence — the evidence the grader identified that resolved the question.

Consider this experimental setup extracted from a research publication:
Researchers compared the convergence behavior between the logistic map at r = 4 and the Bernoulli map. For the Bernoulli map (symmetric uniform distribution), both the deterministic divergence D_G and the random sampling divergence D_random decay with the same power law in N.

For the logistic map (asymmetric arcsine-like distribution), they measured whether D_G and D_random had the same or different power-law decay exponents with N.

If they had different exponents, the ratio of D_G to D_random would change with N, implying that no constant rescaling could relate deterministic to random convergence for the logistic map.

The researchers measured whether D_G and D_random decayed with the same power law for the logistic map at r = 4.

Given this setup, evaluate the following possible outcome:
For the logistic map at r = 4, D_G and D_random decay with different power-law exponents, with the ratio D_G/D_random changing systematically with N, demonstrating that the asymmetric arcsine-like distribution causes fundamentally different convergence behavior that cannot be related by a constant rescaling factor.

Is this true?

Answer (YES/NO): YES